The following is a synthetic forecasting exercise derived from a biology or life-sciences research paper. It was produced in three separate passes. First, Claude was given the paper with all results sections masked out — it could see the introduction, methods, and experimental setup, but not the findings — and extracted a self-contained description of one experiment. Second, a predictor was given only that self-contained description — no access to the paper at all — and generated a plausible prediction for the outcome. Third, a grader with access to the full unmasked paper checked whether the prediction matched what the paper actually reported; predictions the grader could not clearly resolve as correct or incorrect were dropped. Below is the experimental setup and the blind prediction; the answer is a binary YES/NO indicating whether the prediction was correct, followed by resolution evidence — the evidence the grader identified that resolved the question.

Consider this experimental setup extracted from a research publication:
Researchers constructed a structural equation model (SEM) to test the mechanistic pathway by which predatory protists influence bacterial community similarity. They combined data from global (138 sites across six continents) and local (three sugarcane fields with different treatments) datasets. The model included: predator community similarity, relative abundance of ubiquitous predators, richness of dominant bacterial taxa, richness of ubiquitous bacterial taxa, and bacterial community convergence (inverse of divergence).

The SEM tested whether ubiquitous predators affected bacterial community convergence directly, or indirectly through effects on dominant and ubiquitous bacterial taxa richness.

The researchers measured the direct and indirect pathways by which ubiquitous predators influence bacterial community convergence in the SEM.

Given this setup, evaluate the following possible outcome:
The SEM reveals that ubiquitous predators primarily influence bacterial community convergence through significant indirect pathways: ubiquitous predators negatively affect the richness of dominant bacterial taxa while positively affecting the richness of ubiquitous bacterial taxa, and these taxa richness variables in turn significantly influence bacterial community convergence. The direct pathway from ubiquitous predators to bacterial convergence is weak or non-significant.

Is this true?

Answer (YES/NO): NO